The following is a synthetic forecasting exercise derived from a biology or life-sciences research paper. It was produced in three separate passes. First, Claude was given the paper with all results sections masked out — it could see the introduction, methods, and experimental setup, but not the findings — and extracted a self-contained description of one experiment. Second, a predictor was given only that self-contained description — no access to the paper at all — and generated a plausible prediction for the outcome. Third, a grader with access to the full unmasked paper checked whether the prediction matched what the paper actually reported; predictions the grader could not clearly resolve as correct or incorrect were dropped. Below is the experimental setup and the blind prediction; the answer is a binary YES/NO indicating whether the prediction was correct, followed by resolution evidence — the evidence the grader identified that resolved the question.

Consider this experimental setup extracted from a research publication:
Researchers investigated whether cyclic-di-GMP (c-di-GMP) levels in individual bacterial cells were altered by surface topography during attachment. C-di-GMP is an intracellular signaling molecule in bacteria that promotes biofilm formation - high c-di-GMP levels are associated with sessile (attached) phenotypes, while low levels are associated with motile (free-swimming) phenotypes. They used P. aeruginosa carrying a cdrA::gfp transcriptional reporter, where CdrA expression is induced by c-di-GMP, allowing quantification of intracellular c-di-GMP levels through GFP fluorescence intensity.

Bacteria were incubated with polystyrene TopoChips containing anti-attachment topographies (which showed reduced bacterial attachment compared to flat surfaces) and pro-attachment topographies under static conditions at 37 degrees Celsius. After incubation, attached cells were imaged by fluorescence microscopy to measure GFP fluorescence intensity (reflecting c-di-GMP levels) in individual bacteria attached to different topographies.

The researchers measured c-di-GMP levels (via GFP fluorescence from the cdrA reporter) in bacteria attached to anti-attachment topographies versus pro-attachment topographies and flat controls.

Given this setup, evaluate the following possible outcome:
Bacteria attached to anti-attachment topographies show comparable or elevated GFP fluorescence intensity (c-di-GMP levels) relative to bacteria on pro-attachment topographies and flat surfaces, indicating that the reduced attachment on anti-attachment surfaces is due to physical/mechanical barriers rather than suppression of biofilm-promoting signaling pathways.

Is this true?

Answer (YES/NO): NO